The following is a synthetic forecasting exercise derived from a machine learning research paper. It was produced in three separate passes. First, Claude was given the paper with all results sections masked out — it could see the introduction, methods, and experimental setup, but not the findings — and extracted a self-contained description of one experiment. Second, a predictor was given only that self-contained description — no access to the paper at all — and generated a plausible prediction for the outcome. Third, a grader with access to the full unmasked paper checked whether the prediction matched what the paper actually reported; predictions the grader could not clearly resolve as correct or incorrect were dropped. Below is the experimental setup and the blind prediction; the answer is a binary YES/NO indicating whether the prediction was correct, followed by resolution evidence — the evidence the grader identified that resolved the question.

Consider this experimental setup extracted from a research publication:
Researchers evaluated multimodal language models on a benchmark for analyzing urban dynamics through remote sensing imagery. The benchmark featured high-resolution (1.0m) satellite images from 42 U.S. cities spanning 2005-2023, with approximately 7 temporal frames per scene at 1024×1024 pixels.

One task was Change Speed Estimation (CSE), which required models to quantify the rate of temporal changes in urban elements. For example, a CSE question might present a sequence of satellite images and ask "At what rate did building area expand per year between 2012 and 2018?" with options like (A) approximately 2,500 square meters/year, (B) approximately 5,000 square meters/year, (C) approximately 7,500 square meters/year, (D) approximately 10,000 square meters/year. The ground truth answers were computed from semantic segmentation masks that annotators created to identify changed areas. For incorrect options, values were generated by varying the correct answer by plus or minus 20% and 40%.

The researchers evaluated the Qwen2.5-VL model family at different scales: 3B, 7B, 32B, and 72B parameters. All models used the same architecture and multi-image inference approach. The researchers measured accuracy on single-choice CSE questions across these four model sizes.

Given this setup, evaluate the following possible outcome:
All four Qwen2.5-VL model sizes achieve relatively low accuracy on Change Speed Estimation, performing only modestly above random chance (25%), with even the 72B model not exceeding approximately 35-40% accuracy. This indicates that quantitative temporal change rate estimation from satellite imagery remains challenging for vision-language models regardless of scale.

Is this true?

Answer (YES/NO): YES